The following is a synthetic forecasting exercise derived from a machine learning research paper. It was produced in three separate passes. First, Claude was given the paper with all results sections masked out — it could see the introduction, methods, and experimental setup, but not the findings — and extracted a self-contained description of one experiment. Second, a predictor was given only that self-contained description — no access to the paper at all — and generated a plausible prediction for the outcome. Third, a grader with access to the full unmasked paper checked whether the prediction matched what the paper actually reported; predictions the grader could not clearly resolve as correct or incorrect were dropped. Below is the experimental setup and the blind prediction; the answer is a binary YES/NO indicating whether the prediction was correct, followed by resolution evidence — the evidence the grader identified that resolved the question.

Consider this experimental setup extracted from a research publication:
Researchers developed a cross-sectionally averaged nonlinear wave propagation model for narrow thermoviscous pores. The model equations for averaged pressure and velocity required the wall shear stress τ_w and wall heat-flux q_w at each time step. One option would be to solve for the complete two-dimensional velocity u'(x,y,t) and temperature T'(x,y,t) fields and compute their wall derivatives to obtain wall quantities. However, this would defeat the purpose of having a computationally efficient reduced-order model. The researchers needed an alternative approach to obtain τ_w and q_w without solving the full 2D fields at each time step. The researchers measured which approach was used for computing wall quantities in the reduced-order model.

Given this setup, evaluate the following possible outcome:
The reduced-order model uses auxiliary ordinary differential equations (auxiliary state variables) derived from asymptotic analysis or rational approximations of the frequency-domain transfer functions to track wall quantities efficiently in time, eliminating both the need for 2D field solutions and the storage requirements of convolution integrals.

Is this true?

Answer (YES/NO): NO